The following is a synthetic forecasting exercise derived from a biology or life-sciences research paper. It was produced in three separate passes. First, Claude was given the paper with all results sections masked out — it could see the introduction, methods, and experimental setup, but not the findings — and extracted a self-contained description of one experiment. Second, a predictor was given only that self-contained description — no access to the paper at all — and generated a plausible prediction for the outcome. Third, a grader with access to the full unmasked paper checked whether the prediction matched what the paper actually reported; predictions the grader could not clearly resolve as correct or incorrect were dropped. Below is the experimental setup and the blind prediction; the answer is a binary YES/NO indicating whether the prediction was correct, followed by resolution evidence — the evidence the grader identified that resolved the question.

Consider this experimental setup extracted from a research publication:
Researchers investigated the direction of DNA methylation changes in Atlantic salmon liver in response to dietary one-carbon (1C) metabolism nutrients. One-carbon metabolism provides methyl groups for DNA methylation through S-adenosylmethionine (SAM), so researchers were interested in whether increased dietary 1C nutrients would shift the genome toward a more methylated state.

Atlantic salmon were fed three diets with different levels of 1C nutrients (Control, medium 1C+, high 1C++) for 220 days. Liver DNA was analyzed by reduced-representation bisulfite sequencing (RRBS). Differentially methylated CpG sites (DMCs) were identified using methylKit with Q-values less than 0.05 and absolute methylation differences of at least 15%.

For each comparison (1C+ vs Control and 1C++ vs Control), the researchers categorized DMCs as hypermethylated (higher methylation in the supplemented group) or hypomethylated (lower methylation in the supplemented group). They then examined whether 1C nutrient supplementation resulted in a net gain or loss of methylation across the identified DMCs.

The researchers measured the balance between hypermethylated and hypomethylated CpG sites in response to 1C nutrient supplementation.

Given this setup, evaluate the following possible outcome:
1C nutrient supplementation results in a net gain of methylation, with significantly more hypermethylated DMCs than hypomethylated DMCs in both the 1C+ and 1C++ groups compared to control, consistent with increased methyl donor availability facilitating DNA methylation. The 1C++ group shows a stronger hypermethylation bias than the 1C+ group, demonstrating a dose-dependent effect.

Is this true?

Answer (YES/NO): NO